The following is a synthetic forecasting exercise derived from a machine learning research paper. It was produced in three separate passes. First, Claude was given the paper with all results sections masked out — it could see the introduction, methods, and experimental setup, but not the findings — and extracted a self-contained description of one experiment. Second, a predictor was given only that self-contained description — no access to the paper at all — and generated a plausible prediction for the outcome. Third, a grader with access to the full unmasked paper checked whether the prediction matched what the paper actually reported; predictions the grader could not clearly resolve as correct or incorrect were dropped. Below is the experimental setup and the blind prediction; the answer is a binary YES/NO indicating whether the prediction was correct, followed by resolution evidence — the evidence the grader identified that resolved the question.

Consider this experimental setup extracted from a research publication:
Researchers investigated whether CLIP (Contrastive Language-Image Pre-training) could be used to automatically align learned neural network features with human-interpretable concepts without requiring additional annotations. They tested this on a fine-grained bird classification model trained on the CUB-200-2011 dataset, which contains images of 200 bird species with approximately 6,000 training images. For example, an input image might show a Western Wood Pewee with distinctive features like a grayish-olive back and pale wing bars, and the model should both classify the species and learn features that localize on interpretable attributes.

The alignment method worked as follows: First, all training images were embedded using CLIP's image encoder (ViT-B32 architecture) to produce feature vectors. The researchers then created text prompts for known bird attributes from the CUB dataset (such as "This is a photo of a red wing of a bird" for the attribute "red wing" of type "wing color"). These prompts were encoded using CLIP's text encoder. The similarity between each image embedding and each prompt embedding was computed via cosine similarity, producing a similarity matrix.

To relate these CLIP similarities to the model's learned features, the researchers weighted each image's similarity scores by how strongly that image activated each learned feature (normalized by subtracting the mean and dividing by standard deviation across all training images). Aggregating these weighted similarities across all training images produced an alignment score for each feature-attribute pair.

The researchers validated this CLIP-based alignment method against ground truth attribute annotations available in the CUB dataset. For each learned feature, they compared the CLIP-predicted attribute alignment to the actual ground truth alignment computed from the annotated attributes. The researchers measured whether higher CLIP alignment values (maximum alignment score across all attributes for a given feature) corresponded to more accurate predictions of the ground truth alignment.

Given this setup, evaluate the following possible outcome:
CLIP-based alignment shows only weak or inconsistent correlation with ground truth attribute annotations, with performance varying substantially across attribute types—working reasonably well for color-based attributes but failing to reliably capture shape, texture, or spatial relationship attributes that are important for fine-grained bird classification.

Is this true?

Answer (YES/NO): NO